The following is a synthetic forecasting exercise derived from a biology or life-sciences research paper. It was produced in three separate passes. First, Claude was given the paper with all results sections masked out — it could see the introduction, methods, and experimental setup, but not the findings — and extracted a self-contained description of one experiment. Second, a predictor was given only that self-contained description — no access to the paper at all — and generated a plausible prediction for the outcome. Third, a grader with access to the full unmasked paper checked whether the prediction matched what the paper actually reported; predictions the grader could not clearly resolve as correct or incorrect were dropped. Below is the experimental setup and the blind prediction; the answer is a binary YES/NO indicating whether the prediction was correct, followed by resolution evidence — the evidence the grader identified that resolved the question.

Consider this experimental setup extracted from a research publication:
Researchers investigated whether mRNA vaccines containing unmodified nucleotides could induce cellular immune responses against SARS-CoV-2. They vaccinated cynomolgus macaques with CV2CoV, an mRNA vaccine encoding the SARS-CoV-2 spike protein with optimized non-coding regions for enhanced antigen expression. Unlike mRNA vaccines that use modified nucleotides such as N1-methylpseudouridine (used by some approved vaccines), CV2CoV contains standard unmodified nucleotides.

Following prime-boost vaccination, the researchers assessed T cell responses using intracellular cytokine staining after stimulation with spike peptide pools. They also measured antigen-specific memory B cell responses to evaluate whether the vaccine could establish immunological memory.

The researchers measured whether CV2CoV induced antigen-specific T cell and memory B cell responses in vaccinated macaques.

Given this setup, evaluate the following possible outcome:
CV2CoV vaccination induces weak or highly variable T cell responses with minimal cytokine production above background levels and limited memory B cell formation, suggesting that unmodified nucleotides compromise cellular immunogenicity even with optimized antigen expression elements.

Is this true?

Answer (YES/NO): NO